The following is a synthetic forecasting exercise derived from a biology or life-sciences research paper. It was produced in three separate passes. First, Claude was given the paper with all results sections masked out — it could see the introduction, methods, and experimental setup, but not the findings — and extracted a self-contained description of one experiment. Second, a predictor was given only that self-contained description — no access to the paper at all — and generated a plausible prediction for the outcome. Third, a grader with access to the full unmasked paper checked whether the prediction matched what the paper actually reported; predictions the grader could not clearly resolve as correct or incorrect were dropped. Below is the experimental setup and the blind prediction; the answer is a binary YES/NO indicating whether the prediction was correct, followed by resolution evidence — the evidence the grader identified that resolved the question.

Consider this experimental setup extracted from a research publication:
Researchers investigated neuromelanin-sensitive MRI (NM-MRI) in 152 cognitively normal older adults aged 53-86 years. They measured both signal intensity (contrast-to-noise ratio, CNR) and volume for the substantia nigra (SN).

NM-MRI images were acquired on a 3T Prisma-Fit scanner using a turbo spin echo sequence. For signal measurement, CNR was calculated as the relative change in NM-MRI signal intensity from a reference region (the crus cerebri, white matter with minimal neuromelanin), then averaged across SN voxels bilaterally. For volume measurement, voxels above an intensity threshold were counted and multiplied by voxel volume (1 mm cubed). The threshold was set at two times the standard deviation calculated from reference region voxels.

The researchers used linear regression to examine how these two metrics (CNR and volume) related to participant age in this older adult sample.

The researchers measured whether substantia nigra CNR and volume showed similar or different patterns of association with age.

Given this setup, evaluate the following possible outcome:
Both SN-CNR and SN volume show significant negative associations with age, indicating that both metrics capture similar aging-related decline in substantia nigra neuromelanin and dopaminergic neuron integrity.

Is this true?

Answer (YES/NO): NO